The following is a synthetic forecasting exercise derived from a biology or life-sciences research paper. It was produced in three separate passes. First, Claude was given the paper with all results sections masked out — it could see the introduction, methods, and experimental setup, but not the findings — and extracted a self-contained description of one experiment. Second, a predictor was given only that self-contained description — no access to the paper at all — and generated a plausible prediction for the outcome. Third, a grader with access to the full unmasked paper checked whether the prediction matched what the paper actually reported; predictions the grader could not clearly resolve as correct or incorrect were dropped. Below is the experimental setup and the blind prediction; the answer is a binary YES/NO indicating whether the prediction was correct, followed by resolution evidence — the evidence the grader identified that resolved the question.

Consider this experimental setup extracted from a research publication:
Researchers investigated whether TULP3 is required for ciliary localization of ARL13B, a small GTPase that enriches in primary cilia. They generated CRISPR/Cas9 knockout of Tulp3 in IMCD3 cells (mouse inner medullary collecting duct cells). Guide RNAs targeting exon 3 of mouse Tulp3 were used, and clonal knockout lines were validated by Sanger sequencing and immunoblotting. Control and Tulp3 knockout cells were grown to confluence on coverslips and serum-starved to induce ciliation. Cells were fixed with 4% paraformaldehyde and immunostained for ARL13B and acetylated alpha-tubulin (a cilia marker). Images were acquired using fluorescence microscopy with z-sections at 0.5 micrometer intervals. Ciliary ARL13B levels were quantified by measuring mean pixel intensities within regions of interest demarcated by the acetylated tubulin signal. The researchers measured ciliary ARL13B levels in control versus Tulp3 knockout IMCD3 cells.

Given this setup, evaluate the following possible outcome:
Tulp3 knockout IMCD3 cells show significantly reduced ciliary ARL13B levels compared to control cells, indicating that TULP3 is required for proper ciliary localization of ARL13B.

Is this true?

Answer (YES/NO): YES